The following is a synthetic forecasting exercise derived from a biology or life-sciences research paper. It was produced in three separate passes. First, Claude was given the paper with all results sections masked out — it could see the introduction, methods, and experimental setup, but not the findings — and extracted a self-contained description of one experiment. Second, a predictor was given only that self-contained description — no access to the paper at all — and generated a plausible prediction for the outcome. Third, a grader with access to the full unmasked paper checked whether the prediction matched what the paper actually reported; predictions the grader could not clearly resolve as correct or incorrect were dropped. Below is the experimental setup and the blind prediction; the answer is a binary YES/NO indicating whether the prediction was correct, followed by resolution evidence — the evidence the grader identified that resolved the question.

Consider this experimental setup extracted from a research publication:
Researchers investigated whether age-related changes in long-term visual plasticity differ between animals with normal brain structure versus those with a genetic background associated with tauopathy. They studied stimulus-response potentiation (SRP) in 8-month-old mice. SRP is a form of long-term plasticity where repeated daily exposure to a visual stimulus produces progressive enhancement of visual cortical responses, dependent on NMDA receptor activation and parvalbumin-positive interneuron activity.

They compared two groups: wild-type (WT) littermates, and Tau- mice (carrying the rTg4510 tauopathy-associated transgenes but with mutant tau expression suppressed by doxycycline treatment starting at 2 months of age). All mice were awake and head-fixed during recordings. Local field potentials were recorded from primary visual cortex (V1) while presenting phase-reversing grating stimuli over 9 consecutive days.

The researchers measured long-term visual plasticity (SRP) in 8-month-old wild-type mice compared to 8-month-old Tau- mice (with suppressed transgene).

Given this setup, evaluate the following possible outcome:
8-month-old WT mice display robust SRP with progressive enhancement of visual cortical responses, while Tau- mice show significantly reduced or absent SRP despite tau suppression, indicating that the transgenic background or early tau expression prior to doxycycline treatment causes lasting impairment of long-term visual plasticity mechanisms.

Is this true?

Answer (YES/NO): NO